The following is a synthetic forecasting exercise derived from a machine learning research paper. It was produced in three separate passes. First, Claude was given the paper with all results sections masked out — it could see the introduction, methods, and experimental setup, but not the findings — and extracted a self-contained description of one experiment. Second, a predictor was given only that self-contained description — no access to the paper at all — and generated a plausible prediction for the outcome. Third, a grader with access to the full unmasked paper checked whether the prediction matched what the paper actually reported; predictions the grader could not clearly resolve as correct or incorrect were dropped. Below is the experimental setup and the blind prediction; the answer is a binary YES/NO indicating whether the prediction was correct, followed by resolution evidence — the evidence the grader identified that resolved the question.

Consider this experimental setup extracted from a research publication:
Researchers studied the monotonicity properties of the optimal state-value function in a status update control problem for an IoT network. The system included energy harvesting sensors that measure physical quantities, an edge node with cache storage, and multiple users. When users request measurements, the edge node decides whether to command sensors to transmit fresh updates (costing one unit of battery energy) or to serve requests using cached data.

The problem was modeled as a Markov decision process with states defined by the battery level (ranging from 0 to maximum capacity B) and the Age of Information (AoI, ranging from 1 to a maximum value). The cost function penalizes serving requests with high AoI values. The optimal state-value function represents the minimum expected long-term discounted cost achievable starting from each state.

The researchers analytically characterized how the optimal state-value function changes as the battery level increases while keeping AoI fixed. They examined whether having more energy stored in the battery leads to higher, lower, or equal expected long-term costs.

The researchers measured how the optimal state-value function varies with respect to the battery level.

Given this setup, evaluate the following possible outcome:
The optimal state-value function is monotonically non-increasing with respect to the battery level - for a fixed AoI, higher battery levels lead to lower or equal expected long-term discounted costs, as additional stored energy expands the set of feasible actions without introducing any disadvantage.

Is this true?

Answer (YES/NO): YES